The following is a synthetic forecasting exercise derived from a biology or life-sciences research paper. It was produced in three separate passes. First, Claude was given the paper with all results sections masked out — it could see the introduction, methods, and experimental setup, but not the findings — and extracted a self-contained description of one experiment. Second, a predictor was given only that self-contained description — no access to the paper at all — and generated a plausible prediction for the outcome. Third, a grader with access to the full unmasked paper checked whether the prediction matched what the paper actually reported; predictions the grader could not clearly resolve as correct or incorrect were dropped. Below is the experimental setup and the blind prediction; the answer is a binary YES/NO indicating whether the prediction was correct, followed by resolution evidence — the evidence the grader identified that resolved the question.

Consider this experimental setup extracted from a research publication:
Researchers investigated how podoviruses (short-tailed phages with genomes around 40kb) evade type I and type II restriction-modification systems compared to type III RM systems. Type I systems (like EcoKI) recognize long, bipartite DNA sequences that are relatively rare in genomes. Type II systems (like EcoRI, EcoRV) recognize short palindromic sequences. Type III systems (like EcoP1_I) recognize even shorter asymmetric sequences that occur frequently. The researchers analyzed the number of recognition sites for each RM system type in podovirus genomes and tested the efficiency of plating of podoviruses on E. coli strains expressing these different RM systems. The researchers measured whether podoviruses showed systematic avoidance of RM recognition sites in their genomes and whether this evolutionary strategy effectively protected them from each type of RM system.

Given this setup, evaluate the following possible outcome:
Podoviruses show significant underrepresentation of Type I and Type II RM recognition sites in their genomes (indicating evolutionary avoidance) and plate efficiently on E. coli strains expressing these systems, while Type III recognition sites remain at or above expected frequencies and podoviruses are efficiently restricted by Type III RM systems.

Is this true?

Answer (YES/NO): YES